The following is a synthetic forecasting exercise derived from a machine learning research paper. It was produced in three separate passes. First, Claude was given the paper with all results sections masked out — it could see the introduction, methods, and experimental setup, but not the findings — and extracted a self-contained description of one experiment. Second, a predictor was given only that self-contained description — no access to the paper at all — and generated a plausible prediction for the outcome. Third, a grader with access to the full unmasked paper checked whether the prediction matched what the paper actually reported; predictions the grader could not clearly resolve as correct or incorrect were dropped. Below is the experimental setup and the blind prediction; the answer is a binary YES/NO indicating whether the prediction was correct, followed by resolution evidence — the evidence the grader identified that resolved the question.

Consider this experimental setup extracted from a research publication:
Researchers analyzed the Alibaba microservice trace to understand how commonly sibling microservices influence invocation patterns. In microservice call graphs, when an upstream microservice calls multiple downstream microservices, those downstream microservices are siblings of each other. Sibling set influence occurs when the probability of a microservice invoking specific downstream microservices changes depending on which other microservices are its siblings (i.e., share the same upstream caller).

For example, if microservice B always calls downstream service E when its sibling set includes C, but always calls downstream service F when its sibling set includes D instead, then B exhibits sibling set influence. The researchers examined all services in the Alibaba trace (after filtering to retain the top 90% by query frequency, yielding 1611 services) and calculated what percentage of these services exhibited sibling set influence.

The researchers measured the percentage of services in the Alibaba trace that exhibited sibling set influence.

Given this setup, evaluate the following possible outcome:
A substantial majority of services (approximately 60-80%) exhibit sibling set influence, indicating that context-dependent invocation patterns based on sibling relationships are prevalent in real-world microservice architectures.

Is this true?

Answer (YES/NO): NO